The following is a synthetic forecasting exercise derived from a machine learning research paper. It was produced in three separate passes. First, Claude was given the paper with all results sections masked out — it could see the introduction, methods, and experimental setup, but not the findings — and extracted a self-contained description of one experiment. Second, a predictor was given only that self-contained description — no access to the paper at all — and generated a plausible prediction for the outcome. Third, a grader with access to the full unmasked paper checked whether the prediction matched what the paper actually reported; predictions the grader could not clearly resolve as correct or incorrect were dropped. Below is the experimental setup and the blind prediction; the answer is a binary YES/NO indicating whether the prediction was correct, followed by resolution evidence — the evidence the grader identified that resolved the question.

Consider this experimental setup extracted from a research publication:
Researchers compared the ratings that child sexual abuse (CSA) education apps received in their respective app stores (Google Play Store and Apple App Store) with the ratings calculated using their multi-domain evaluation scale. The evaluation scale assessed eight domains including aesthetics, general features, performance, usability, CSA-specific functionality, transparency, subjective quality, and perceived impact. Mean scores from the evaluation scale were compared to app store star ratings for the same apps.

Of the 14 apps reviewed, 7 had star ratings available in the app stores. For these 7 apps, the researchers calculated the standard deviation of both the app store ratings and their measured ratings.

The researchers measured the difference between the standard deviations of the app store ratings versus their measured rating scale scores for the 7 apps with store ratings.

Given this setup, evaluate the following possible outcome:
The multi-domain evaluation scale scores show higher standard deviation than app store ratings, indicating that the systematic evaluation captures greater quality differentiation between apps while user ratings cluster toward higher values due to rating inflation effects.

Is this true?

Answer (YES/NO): NO